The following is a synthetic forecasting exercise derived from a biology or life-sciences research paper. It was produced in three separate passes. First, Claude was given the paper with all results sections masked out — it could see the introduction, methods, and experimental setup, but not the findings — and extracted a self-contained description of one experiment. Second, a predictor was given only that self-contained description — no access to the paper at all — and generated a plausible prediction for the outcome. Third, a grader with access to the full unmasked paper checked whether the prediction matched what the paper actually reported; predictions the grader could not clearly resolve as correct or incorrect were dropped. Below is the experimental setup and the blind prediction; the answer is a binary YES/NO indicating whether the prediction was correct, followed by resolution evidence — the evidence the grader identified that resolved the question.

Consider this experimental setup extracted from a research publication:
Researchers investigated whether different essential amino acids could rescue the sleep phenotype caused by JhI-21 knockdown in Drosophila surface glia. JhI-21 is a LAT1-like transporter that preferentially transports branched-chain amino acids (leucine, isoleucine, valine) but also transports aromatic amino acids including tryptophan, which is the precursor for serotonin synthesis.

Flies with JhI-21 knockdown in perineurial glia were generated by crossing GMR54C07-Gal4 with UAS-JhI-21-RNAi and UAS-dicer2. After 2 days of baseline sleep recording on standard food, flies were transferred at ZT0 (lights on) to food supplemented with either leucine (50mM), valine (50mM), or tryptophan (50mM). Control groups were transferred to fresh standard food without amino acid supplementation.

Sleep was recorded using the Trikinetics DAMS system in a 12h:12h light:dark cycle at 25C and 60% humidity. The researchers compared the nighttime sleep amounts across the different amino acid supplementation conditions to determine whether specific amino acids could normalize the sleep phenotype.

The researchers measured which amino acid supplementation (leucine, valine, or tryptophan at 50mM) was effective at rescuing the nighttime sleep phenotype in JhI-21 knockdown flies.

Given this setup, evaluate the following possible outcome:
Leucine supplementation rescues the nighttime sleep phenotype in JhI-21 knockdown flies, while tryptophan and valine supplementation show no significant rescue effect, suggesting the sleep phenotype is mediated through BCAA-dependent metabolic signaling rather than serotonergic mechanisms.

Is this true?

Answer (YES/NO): NO